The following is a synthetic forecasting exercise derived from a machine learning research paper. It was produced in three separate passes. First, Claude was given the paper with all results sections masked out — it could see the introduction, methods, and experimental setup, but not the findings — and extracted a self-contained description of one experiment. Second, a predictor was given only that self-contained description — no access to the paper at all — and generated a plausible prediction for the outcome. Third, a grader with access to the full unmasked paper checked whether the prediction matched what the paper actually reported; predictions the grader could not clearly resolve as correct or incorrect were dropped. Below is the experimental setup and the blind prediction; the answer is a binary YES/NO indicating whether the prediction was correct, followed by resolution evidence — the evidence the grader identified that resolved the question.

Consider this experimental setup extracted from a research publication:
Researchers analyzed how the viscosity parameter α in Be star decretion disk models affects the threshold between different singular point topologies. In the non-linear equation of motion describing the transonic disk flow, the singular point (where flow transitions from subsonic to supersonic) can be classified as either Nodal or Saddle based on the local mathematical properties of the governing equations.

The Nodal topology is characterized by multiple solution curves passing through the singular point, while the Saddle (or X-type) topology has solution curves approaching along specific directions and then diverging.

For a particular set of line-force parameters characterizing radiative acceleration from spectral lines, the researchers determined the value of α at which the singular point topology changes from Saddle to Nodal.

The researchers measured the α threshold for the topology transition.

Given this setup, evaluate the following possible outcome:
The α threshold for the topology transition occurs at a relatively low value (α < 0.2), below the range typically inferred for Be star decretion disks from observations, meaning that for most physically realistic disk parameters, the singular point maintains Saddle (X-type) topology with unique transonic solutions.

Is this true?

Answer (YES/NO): NO